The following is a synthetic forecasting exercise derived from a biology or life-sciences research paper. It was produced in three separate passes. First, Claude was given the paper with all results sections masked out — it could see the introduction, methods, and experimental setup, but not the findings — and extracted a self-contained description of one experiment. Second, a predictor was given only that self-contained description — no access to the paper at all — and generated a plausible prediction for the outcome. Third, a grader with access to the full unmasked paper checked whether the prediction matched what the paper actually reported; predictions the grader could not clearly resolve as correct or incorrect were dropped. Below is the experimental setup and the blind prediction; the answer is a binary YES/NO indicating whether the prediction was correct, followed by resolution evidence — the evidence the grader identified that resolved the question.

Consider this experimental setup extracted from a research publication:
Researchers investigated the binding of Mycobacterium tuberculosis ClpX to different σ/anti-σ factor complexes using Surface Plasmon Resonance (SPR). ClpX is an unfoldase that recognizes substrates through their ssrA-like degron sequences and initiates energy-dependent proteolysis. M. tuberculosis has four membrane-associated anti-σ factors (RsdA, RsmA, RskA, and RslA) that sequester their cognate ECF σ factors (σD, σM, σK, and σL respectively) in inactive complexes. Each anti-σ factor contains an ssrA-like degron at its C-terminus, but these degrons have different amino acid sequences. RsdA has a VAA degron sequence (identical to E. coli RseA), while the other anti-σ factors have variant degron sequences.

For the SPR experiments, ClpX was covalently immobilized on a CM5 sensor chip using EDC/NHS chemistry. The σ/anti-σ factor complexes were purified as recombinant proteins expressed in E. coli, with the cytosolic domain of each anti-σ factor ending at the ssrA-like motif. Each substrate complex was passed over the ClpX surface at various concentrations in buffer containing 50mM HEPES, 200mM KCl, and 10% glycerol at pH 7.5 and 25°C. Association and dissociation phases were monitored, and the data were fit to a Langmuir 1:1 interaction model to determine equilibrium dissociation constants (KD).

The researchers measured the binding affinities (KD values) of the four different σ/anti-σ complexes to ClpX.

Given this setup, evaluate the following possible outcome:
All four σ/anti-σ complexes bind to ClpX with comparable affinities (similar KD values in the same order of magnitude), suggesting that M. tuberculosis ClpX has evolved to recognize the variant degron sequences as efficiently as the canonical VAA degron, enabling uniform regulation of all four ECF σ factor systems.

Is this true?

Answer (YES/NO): NO